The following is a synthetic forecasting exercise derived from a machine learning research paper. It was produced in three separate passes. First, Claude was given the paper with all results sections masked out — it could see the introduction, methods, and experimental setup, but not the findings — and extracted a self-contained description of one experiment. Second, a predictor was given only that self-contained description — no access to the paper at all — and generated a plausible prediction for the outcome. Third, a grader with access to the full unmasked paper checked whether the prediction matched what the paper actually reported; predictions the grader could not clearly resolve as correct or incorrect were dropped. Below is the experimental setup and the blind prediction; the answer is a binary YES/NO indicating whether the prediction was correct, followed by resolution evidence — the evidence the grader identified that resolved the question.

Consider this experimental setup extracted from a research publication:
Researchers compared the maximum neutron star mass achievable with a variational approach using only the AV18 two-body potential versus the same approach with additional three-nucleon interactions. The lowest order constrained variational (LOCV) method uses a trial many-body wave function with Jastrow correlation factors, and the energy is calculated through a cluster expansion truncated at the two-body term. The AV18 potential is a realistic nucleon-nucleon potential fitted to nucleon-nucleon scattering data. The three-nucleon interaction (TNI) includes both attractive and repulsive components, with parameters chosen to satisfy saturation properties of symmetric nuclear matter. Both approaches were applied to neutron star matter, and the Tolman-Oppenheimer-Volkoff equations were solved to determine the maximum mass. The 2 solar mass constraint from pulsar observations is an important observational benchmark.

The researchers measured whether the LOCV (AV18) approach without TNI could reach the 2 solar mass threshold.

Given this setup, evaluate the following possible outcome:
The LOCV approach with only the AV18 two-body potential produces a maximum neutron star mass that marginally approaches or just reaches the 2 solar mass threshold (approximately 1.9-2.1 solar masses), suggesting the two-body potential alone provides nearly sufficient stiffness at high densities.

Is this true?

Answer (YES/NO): NO